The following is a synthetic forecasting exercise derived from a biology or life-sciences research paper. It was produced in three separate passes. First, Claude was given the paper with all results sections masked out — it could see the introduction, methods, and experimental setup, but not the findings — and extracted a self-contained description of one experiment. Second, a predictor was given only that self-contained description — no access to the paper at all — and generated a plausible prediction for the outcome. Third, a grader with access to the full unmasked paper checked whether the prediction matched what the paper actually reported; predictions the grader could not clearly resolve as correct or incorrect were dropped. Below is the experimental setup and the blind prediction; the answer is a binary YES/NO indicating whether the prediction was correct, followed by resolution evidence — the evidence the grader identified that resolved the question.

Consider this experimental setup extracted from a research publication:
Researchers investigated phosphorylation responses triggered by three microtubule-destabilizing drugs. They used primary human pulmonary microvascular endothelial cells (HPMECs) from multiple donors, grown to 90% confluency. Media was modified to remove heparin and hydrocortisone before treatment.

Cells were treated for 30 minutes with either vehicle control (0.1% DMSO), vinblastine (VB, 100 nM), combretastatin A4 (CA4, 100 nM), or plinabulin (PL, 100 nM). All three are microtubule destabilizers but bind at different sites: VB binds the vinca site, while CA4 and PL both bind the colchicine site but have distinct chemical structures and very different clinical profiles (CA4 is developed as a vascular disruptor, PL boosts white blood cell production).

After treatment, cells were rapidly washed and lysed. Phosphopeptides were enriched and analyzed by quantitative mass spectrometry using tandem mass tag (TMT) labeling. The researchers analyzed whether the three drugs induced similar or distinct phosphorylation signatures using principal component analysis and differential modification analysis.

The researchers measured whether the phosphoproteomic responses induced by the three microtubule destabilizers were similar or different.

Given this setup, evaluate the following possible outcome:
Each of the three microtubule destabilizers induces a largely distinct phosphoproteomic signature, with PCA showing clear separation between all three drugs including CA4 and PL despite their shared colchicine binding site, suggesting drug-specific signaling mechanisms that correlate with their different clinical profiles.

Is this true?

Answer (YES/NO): NO